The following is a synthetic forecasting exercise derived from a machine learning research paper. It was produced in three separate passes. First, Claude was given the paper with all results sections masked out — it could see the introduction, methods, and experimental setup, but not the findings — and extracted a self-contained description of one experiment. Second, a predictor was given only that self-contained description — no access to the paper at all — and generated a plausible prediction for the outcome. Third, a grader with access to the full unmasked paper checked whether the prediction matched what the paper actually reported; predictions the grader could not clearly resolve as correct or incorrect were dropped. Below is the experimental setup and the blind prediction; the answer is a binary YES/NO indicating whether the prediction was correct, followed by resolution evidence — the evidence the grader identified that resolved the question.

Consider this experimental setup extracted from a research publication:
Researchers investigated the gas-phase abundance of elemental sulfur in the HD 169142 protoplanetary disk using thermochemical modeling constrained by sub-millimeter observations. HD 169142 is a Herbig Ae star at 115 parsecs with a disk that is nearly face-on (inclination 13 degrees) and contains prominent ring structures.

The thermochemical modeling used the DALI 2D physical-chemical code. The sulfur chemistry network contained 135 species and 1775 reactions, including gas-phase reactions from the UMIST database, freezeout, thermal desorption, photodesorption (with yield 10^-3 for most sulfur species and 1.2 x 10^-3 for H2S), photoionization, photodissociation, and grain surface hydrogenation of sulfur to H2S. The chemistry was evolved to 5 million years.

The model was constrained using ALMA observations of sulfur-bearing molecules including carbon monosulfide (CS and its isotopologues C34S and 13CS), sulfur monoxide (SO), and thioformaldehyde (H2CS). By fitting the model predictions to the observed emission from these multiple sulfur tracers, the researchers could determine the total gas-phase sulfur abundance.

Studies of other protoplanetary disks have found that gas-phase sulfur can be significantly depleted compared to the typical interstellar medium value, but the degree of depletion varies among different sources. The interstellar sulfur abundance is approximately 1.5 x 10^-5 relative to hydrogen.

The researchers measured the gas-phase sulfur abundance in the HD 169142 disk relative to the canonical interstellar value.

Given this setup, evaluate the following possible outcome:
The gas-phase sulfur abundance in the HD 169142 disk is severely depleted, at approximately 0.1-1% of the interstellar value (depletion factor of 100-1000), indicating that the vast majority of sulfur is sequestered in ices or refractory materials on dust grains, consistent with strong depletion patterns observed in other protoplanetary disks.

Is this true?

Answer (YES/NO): YES